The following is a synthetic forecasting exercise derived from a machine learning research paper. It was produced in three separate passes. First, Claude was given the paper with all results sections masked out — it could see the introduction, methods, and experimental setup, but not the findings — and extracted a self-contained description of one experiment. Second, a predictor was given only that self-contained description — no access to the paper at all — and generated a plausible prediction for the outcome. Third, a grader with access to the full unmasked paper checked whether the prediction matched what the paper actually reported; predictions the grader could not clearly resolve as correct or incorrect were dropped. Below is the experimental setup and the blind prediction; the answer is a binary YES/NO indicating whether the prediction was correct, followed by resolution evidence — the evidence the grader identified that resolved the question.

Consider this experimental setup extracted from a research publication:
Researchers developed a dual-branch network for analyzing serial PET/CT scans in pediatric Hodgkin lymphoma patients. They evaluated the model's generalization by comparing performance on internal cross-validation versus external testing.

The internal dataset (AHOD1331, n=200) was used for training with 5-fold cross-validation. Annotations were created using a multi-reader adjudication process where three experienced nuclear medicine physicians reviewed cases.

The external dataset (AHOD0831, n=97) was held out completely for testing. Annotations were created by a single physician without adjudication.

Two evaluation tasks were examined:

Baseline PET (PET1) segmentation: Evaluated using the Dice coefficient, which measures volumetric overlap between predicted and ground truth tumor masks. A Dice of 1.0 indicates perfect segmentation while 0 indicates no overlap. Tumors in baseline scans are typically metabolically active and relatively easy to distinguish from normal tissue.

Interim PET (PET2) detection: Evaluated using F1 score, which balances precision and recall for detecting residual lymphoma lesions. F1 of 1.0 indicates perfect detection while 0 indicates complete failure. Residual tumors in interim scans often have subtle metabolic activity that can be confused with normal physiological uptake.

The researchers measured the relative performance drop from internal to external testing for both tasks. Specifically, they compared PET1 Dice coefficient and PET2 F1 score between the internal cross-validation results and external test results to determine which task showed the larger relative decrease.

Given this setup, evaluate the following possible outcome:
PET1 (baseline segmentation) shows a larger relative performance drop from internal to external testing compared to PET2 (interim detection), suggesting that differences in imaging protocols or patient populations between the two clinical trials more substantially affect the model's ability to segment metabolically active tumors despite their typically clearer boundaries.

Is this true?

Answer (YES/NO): NO